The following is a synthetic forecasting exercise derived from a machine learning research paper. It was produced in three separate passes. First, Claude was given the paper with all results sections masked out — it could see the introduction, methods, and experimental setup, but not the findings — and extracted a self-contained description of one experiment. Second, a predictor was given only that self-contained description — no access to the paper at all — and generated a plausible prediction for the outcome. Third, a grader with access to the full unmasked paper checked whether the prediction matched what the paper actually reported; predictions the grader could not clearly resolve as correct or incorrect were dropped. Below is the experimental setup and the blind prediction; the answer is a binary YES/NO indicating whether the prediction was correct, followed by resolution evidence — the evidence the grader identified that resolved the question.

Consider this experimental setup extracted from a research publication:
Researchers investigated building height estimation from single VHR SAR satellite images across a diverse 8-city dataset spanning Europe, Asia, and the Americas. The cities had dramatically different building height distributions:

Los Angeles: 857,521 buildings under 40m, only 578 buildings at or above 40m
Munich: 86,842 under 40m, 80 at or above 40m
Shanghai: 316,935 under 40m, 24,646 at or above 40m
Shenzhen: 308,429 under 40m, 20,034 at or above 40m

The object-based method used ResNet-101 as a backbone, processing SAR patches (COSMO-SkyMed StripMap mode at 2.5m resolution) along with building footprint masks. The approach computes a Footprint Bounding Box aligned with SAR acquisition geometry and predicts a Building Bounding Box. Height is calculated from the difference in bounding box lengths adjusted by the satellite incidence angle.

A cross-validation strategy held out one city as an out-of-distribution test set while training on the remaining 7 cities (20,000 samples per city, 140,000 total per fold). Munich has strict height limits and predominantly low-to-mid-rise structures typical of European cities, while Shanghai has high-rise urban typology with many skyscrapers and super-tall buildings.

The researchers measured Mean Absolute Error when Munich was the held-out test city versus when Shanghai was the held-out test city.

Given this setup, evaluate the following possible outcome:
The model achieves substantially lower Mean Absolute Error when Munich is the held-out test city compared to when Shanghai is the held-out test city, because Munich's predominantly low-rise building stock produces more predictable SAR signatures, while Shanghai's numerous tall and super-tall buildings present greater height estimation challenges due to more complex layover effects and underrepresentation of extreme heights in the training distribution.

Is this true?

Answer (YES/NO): YES